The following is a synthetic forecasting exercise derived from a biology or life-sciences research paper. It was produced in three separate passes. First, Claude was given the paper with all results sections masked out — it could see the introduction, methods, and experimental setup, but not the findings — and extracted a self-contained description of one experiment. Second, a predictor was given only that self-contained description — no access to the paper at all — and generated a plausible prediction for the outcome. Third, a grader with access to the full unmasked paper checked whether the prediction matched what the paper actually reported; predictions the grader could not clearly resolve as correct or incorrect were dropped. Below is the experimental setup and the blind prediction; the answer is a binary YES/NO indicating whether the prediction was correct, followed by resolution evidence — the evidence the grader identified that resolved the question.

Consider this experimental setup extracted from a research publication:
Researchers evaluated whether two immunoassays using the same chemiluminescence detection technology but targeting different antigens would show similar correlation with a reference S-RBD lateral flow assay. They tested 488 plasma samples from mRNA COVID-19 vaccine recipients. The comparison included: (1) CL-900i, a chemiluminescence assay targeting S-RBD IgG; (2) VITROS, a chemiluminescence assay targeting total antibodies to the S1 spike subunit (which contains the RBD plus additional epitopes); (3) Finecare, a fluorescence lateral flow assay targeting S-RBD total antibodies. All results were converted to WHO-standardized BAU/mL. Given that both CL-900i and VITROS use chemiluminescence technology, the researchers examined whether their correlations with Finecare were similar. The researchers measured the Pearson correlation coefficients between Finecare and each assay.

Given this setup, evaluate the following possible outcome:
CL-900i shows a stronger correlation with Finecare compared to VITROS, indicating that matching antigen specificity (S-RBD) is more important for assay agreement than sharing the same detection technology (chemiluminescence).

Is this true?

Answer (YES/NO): NO